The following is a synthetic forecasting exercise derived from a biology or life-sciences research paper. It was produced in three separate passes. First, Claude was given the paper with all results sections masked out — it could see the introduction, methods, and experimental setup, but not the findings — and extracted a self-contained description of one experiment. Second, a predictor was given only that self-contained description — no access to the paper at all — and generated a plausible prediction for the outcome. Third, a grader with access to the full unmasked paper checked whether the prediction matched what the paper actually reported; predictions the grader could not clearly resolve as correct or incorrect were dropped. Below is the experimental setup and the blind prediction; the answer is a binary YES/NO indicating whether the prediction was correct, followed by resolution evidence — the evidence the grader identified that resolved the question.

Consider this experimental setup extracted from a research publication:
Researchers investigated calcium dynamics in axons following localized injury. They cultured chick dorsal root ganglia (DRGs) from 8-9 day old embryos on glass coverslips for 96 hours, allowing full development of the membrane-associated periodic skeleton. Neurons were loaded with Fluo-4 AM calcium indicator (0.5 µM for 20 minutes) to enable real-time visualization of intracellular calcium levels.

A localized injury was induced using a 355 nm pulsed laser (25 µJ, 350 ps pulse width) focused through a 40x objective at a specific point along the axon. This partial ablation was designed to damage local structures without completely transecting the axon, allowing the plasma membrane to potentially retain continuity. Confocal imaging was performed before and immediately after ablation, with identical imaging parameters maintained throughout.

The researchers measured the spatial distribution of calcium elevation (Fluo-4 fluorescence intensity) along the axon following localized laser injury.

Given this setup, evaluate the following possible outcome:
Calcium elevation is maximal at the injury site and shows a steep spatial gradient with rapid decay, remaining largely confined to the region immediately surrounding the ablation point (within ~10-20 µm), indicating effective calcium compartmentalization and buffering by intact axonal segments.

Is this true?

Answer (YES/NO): NO